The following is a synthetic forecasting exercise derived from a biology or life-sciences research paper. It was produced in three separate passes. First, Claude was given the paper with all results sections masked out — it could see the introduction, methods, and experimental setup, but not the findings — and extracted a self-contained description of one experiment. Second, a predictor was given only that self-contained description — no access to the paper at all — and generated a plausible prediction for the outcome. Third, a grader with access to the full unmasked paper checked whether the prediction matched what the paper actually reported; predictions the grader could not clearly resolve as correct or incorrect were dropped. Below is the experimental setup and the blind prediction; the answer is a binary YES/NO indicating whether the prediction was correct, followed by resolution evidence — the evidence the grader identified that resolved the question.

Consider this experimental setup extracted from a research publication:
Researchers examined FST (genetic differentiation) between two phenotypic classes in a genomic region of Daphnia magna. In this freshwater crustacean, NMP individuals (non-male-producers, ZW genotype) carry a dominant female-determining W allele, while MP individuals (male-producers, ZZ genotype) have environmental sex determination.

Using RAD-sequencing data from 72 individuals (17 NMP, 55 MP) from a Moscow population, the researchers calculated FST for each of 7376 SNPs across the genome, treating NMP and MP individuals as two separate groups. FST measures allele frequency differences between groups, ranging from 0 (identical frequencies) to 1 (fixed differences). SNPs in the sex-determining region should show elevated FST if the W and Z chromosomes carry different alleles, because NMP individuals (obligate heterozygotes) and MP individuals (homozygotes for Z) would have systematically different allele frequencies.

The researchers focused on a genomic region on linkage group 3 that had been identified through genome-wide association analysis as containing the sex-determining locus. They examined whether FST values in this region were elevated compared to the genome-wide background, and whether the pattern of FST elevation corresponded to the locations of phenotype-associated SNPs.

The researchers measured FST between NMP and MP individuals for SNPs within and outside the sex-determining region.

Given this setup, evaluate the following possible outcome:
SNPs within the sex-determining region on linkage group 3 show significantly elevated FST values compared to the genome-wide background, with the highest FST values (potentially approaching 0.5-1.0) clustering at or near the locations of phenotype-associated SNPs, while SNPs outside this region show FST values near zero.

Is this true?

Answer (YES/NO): YES